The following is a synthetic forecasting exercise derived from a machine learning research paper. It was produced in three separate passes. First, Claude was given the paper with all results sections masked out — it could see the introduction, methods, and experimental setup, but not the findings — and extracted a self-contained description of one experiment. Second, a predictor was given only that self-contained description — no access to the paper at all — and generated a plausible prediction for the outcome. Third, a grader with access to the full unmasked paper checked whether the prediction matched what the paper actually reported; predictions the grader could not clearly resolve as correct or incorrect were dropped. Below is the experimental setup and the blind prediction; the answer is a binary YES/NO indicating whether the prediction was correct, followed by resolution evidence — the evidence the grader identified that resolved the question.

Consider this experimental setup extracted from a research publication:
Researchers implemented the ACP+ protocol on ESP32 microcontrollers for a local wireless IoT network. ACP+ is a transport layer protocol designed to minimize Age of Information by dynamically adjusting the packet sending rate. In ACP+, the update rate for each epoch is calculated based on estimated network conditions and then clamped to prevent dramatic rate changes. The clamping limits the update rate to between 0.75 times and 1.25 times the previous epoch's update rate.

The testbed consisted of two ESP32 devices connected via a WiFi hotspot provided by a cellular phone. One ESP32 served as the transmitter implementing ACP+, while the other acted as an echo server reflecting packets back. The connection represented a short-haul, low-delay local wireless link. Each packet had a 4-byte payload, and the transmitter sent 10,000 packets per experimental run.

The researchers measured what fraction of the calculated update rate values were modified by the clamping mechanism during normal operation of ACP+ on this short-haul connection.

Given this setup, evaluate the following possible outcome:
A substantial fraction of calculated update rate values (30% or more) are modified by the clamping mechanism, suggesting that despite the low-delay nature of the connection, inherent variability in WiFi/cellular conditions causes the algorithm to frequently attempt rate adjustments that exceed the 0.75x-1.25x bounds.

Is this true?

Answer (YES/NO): YES